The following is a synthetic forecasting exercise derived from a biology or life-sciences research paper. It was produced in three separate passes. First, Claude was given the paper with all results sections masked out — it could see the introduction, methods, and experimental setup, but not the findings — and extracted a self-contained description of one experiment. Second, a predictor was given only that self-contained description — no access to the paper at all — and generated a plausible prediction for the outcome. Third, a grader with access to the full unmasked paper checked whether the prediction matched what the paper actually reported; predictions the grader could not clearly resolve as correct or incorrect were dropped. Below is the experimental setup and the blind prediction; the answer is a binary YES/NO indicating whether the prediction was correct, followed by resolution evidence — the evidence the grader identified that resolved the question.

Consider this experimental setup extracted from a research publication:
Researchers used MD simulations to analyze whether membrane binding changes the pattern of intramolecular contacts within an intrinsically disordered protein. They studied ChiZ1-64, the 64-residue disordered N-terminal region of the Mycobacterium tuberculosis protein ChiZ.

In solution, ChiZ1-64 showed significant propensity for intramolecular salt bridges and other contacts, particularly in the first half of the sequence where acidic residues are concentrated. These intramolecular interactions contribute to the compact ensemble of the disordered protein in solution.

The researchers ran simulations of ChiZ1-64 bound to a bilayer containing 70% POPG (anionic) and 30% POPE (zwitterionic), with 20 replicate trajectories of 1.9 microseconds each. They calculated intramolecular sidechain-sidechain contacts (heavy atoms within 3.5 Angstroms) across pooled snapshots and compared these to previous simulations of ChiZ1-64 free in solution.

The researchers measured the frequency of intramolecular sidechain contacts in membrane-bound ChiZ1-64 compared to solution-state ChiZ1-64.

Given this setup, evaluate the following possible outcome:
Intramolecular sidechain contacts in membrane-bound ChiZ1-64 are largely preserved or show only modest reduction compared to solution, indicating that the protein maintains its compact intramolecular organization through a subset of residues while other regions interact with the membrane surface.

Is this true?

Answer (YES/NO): YES